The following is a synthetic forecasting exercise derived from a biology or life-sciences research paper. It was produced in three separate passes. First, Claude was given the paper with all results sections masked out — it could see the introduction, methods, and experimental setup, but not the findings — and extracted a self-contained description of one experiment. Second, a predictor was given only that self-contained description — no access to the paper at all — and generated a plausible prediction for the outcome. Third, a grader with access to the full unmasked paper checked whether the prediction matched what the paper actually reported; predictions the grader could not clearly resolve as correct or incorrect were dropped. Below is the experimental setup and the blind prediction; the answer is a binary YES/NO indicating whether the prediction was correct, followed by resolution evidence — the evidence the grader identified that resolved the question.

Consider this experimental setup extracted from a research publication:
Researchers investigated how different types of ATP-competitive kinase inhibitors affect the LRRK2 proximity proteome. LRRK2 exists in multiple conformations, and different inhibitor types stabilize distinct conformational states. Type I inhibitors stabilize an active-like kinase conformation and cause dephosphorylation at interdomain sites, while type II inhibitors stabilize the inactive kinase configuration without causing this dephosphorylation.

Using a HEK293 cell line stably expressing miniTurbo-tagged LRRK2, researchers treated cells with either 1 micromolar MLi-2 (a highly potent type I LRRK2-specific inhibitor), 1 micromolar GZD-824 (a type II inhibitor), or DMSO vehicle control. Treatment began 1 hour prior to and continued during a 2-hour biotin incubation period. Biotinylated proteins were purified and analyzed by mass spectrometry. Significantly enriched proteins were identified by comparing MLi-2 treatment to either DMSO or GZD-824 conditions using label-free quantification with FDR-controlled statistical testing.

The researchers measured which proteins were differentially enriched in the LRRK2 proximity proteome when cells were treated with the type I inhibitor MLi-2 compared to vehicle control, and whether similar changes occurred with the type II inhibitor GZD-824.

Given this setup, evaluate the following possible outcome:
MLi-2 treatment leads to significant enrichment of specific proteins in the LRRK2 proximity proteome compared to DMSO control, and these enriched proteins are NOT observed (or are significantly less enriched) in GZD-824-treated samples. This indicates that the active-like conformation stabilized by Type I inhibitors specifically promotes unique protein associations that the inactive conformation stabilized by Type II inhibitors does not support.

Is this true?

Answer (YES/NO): YES